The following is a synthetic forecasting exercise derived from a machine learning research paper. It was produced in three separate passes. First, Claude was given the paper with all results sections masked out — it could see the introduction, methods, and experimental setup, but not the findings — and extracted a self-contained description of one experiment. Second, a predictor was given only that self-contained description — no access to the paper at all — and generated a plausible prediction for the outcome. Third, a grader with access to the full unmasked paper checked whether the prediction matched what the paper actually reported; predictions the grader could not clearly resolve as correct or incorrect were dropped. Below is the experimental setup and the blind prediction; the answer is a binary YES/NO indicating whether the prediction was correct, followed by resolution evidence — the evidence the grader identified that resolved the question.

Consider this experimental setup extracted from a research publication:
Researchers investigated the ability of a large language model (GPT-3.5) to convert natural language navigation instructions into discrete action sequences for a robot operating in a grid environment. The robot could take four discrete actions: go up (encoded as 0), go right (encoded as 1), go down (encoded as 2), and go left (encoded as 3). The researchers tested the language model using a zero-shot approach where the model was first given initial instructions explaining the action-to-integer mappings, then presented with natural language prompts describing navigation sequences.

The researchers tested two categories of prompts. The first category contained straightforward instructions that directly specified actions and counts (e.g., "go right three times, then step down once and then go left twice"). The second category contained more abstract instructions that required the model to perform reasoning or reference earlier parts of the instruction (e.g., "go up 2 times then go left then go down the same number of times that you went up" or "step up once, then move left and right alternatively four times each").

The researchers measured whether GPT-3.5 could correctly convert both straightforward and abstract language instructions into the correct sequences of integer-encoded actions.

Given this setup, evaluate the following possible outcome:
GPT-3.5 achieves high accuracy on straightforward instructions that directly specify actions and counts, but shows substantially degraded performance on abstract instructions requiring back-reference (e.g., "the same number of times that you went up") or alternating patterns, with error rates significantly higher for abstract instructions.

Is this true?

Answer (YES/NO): NO